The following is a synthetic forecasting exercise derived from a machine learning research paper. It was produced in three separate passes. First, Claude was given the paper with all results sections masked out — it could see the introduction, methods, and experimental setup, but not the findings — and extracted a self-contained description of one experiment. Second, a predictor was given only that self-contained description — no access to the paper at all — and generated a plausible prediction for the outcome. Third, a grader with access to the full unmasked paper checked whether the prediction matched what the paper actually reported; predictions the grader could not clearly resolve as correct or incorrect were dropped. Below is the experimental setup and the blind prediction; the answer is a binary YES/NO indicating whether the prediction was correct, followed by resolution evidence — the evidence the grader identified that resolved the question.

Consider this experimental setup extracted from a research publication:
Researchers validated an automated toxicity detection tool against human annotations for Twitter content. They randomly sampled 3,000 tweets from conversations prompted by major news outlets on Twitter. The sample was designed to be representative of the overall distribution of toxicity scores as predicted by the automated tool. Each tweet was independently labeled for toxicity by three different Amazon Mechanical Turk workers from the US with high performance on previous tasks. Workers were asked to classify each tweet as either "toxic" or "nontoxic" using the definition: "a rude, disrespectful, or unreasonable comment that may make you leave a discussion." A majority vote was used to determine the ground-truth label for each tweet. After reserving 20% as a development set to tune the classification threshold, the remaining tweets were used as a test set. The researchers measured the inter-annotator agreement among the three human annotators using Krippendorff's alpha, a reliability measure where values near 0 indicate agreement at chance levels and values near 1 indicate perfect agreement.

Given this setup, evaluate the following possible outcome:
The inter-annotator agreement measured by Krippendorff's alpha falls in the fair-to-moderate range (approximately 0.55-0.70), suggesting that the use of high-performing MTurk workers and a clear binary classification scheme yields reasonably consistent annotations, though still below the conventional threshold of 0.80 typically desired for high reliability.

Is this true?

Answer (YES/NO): NO